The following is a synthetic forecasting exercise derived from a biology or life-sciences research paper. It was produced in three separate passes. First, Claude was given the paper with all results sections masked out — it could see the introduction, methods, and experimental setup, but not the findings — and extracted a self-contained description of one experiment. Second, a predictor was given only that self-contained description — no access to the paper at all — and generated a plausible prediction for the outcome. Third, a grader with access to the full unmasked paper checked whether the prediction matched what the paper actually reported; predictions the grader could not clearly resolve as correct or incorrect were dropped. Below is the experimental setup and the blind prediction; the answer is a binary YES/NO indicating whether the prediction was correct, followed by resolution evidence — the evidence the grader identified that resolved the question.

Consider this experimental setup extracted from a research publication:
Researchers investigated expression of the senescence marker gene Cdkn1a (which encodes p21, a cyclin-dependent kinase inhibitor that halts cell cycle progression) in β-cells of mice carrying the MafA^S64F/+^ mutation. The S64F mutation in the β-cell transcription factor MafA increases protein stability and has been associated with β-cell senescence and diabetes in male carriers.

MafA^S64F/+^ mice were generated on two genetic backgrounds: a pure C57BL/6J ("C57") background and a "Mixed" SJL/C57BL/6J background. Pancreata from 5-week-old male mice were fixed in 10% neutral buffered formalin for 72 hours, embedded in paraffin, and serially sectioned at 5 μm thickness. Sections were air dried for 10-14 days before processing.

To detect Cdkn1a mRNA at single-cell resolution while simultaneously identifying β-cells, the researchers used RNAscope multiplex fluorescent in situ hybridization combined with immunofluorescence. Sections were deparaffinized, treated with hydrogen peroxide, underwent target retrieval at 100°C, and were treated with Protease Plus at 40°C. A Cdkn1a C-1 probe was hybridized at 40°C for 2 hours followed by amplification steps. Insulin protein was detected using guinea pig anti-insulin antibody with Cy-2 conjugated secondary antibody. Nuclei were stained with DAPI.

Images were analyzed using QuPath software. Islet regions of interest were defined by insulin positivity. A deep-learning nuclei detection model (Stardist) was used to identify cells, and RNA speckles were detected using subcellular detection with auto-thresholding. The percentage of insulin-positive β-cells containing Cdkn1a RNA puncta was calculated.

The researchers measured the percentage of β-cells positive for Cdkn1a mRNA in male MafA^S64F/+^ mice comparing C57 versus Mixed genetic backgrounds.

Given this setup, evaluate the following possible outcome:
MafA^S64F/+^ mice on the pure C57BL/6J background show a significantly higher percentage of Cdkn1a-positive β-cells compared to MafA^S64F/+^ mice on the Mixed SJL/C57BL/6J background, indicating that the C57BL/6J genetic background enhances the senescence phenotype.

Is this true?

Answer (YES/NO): NO